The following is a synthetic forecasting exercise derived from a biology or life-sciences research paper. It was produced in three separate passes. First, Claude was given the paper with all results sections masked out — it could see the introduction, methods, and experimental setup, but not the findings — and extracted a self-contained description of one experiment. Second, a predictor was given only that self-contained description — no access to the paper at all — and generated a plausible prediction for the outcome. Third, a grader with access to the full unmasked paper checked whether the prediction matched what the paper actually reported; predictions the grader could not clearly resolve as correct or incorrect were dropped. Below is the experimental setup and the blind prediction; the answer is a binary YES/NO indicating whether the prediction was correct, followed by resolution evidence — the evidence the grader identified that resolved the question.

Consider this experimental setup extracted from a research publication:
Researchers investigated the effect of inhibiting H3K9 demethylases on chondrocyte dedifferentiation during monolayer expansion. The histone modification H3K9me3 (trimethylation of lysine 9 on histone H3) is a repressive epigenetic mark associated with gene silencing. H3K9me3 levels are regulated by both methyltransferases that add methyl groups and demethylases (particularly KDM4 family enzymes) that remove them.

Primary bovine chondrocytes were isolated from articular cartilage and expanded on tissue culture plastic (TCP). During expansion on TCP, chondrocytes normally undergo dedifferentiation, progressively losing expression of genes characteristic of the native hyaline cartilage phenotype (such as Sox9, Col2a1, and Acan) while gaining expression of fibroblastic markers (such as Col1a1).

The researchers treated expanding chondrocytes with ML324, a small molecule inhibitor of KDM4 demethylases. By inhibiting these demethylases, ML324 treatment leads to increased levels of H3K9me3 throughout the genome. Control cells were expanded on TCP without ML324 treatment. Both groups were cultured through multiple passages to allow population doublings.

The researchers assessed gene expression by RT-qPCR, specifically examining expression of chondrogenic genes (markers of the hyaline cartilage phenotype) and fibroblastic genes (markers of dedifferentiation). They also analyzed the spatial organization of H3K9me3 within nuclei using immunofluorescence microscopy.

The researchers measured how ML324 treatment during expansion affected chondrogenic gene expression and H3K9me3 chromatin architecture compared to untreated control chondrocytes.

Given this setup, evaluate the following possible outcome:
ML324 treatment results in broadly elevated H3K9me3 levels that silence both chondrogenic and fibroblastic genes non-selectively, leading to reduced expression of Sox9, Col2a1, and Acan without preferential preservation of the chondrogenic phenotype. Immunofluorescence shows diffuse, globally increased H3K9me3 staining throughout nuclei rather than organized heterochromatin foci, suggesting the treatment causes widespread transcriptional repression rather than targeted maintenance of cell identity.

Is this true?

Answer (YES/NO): NO